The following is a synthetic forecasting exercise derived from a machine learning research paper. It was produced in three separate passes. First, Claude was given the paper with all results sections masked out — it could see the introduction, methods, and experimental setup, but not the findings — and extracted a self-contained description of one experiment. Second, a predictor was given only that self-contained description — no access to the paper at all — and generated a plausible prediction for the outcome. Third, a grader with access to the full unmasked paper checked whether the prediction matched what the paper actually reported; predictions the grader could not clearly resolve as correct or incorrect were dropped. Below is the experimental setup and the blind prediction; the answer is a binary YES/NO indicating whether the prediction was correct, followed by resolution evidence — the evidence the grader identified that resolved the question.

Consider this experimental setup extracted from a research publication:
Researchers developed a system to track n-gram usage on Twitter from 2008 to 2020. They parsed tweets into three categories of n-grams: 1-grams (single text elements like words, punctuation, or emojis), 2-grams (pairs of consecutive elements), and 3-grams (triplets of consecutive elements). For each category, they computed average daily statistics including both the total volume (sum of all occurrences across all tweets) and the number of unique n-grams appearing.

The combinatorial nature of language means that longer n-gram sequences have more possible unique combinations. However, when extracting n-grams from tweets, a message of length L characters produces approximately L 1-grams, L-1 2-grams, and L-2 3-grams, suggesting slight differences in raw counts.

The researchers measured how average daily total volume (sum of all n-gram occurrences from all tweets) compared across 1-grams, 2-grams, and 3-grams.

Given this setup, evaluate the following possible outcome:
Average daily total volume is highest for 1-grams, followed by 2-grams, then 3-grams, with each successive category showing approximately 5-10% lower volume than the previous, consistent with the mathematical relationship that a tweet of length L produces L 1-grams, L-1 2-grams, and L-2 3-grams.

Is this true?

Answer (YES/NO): YES